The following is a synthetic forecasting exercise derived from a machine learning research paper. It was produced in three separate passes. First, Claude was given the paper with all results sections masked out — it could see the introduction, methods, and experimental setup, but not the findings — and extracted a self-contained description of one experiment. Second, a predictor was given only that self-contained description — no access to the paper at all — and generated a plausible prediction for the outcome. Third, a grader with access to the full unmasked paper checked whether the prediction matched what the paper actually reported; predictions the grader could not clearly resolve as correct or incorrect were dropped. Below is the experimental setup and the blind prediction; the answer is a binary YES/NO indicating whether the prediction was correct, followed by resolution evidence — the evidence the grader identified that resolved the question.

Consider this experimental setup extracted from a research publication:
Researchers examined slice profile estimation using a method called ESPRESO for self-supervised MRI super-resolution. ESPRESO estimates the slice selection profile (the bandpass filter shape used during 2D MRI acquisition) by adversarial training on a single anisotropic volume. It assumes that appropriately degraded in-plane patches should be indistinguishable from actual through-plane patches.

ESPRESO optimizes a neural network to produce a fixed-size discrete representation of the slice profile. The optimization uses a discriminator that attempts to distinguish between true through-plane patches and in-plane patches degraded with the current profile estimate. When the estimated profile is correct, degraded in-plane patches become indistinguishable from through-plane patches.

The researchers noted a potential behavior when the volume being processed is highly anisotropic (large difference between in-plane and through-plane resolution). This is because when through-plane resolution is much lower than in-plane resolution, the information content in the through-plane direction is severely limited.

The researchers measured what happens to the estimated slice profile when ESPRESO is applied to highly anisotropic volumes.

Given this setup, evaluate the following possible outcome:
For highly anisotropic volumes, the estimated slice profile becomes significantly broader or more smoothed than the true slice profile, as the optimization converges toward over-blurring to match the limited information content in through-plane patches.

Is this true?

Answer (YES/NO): NO